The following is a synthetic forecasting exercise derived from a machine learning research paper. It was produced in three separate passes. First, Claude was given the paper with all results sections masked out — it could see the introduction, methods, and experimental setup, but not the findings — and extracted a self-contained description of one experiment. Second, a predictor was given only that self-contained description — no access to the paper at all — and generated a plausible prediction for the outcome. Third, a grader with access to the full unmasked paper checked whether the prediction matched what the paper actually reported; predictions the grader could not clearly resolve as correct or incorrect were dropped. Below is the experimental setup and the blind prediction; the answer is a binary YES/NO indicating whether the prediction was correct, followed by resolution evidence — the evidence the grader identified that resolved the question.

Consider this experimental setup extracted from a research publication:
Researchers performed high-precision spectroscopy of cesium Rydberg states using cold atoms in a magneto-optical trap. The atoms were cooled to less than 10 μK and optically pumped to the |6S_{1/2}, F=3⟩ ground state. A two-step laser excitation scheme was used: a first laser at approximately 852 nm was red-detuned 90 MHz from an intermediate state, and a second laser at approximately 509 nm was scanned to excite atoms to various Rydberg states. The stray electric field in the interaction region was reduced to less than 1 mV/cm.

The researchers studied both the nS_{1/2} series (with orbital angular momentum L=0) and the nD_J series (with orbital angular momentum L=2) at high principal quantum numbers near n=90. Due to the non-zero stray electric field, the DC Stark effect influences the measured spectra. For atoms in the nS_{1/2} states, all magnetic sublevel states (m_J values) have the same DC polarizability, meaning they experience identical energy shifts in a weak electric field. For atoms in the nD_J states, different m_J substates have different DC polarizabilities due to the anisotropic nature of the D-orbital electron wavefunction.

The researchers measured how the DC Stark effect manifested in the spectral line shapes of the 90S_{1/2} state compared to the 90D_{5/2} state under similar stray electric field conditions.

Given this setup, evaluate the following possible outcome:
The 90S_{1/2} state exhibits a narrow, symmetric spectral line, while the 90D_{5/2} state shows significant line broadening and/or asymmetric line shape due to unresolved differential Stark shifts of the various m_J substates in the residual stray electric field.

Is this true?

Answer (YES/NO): YES